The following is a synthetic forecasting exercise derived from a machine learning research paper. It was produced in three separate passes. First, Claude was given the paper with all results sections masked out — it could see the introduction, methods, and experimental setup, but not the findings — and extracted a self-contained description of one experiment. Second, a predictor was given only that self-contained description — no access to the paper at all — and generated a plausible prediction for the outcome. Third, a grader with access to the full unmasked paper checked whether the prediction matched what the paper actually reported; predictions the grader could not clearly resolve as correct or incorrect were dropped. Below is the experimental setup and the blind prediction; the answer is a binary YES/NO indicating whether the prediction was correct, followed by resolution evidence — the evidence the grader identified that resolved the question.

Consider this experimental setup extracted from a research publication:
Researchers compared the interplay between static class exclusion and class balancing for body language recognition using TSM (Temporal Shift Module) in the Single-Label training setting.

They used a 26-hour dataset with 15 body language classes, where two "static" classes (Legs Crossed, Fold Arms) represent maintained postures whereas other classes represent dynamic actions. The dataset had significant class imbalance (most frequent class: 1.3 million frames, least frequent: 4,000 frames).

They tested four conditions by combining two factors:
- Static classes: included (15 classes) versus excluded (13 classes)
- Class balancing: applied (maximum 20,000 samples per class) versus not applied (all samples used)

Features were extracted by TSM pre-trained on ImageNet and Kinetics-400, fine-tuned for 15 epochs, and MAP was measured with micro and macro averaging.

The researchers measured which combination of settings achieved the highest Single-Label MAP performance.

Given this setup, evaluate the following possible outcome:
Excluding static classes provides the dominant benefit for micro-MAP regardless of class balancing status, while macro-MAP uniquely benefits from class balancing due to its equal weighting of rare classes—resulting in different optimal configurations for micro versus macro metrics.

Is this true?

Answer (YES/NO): NO